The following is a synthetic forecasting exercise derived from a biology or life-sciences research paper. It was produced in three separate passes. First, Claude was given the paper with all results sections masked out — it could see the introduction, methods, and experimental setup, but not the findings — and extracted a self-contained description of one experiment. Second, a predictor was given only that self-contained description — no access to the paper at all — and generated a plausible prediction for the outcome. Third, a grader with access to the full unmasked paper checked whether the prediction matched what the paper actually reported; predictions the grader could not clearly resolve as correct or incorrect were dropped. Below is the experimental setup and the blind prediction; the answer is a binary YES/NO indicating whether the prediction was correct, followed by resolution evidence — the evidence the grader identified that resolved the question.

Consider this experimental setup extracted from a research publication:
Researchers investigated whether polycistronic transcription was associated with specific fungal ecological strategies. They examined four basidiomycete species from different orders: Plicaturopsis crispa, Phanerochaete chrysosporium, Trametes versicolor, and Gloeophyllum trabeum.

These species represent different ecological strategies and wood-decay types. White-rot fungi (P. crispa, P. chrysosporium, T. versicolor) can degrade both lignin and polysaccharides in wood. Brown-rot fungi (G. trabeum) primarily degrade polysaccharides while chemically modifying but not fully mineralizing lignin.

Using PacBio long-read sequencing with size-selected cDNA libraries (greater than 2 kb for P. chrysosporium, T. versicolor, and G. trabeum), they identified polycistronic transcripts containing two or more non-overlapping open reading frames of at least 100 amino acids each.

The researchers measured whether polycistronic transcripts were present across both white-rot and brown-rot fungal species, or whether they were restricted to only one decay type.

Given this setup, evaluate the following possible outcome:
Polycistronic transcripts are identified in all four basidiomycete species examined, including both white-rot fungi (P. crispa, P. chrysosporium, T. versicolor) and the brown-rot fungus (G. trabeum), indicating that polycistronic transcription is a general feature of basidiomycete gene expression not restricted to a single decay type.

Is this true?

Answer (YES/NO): YES